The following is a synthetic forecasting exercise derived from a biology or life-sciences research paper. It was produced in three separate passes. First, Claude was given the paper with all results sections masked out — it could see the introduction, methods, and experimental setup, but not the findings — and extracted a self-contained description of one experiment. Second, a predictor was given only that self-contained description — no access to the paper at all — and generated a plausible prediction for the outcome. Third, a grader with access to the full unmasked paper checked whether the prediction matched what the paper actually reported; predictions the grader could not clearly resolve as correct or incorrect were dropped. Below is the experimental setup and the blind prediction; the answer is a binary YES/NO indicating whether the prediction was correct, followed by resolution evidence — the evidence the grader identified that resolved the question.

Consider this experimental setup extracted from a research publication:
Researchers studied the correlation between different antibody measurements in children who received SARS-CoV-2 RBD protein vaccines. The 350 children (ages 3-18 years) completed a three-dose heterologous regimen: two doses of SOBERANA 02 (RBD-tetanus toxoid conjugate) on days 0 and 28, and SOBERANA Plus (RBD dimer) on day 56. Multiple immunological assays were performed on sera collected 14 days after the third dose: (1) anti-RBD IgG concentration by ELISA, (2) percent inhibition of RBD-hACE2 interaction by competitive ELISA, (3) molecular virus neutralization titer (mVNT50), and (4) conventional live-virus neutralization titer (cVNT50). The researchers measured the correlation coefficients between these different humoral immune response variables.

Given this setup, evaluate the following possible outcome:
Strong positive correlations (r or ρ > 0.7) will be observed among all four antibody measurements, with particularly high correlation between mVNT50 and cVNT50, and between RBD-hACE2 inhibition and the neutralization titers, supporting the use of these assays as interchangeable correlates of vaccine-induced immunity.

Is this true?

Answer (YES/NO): YES